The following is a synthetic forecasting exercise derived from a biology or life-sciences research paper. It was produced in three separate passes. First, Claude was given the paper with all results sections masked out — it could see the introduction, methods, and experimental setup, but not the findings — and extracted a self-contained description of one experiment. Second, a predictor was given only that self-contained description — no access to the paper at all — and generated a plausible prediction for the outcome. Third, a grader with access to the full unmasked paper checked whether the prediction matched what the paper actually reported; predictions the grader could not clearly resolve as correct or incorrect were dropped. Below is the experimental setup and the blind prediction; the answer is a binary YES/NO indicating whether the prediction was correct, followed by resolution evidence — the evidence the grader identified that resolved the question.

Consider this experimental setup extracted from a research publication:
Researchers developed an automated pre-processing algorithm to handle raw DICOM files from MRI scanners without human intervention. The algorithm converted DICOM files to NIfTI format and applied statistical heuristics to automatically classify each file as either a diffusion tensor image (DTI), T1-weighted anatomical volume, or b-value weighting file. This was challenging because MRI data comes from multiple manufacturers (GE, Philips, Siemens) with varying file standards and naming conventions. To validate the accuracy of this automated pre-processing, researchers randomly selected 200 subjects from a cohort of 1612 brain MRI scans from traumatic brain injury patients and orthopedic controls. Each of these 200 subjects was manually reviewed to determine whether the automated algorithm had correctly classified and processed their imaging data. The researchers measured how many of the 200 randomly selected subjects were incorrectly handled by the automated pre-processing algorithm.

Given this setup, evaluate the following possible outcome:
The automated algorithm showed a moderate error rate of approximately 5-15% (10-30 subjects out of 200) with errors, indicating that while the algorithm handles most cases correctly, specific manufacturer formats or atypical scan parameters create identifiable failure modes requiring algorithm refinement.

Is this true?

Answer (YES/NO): NO